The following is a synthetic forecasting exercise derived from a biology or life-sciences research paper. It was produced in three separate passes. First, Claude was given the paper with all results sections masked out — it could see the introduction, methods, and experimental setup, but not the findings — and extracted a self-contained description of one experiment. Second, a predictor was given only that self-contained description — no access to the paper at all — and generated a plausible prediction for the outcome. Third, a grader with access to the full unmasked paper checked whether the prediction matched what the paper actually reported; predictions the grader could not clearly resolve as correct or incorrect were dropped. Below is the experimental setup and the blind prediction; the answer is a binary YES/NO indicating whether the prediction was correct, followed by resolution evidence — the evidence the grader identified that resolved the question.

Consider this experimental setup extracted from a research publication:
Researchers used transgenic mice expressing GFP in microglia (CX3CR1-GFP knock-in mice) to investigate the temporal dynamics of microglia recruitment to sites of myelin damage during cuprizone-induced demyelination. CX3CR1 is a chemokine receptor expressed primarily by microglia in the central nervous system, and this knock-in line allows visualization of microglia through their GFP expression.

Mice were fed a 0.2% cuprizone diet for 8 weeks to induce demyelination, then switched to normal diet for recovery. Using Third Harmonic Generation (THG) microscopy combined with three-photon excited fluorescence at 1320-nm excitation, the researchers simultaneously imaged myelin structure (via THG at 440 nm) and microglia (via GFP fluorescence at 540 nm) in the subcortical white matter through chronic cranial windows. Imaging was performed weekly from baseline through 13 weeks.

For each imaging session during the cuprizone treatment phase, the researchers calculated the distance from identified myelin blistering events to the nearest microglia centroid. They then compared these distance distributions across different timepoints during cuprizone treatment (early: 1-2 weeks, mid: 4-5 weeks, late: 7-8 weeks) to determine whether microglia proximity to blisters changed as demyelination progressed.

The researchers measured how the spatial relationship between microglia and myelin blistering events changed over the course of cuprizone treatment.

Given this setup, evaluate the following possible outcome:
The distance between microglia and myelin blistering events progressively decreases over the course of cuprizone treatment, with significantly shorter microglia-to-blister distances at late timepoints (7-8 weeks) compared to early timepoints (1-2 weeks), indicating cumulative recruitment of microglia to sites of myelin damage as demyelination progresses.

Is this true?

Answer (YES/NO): NO